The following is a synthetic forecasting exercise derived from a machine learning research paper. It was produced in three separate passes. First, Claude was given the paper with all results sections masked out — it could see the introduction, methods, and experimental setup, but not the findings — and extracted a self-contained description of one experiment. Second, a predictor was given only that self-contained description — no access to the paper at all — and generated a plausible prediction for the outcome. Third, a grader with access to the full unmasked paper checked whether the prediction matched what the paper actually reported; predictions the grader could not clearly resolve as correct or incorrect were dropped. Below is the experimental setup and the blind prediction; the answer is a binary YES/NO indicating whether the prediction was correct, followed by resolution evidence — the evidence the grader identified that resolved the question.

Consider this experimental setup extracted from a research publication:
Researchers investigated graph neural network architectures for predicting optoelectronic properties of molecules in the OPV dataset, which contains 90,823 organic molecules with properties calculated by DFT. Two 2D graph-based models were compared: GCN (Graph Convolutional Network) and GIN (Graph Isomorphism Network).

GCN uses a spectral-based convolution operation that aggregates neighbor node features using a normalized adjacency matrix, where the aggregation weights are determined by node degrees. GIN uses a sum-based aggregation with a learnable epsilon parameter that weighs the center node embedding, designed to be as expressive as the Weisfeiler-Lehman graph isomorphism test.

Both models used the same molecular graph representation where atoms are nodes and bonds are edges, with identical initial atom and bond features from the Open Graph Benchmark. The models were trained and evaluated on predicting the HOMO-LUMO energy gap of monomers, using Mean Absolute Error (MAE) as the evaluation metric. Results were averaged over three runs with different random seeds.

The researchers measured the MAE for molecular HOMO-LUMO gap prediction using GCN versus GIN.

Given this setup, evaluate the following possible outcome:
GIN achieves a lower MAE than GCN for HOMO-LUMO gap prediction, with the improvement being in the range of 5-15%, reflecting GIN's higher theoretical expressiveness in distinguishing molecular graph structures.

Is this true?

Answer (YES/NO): NO